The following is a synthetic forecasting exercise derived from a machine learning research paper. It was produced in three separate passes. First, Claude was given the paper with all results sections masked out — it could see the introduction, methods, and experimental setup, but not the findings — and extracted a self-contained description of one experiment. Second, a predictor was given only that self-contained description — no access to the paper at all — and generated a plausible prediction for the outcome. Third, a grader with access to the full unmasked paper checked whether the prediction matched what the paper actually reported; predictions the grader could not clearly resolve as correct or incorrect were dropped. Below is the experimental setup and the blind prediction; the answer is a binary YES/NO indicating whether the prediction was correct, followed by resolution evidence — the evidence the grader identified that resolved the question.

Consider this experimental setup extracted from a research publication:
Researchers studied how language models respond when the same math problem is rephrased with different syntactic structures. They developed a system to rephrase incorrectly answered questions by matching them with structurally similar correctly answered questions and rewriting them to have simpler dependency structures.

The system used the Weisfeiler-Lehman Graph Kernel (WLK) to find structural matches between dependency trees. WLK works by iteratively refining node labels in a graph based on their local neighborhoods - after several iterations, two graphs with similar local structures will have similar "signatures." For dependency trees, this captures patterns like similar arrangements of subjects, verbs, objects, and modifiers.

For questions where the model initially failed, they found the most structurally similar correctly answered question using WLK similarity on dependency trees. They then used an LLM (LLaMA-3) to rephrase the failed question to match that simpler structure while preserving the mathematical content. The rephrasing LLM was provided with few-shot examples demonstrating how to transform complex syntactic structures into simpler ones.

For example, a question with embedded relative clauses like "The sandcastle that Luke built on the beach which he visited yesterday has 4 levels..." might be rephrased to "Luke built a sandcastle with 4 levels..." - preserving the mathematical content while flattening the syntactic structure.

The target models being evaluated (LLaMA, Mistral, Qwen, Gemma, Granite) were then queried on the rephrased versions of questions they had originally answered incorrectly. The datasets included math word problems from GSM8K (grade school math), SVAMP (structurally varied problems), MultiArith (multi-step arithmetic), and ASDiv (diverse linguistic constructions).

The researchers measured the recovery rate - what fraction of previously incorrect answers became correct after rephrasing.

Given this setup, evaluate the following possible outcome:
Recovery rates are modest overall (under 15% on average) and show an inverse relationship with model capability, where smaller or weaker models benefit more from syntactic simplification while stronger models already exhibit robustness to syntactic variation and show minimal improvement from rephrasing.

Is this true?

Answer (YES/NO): NO